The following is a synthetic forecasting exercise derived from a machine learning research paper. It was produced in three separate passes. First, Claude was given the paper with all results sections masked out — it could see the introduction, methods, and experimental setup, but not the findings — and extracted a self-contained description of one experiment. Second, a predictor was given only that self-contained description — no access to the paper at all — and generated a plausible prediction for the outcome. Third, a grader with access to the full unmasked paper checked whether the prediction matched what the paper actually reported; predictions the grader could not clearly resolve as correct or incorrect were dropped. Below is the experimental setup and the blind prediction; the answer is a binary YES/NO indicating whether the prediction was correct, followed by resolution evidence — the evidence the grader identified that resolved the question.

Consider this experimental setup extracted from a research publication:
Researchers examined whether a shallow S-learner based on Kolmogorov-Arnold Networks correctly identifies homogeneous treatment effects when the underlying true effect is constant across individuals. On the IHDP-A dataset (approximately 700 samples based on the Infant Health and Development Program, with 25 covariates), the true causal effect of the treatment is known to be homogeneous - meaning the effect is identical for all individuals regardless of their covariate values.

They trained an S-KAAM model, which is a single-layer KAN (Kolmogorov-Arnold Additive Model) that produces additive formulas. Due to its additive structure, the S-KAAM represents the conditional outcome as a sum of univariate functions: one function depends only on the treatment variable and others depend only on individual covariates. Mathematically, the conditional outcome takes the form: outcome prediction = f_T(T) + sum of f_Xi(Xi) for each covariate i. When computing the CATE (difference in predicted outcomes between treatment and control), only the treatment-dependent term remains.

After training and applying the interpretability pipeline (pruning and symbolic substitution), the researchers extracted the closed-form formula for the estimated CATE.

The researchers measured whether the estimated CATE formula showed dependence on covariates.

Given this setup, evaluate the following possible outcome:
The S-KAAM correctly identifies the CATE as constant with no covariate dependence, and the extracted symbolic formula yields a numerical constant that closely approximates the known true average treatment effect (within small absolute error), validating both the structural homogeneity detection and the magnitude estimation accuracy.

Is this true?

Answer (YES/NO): YES